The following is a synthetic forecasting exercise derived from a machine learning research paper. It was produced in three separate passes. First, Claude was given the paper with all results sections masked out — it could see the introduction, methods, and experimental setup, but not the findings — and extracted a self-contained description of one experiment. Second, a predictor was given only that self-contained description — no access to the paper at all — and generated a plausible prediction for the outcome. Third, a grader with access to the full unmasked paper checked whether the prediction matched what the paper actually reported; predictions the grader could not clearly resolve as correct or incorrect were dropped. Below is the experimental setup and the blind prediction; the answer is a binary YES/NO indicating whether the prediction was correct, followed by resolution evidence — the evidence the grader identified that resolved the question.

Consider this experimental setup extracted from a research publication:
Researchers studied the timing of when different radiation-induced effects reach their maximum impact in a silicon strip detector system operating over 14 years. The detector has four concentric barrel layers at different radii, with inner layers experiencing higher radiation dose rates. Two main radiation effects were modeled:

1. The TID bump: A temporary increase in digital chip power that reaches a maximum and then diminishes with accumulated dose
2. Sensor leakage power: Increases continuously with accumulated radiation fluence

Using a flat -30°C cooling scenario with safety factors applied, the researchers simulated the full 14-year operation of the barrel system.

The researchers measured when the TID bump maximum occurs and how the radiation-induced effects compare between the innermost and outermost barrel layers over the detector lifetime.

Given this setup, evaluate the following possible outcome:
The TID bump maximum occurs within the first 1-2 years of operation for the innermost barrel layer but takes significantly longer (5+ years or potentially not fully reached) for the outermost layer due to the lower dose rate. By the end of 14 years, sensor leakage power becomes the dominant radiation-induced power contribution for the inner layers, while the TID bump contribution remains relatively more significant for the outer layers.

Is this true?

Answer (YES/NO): NO